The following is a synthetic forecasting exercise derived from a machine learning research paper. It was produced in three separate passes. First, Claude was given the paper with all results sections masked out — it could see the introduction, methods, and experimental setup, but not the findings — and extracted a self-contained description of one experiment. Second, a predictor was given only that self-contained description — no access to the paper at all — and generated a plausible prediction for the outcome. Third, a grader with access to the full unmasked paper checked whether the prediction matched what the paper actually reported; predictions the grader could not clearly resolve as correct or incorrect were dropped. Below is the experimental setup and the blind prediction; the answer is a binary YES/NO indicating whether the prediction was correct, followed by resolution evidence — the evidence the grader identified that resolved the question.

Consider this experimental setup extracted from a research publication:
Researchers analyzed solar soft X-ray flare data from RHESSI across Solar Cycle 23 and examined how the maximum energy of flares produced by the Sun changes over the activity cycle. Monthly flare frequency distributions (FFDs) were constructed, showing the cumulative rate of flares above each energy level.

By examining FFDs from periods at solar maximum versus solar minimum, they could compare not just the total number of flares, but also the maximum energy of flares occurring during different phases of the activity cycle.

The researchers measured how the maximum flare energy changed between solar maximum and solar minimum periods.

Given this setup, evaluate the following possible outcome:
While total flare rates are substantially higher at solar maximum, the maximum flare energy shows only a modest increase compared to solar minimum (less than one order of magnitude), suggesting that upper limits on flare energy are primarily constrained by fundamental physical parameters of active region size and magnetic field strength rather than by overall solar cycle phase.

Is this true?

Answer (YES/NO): NO